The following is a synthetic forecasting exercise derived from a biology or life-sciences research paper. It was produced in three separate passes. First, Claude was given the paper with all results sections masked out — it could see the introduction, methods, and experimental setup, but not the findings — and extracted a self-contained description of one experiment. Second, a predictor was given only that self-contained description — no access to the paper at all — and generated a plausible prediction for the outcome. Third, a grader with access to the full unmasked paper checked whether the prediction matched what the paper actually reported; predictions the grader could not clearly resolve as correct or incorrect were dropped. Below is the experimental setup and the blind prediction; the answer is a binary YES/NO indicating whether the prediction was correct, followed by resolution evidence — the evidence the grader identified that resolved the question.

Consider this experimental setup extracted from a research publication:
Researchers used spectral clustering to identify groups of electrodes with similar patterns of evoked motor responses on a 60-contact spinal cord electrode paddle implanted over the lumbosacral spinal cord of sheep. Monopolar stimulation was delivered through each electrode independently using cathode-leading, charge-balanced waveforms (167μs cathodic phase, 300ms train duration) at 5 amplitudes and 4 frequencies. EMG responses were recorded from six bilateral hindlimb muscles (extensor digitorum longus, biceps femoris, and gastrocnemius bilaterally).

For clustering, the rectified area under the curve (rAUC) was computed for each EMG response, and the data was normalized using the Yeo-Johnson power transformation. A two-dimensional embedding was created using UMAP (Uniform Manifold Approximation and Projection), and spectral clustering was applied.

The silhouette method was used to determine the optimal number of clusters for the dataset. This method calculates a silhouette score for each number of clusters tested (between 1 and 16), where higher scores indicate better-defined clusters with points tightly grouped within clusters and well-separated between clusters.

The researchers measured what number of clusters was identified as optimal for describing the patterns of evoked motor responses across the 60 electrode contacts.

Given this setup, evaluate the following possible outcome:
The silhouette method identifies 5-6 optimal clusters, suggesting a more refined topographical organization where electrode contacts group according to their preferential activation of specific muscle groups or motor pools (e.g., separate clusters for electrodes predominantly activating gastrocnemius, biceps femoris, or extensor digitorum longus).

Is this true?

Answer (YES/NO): NO